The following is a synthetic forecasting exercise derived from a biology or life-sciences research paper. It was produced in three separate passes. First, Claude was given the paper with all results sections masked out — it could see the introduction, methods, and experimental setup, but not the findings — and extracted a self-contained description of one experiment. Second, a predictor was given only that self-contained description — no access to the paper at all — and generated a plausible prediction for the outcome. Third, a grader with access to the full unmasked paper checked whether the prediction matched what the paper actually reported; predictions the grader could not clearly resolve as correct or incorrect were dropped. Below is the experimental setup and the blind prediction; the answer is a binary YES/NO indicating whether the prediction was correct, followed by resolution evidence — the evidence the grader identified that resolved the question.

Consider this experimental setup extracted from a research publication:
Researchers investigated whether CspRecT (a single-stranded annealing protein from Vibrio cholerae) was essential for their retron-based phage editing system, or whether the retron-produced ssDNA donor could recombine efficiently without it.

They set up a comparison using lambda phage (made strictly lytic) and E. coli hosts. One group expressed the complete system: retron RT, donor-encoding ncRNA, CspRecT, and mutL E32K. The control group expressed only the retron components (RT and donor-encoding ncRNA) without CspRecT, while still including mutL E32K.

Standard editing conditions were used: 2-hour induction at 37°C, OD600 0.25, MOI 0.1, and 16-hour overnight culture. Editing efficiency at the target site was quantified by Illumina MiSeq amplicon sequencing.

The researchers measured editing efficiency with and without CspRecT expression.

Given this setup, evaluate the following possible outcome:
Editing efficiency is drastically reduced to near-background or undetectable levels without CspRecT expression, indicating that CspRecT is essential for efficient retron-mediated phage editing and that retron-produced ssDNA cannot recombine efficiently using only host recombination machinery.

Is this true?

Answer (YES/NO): YES